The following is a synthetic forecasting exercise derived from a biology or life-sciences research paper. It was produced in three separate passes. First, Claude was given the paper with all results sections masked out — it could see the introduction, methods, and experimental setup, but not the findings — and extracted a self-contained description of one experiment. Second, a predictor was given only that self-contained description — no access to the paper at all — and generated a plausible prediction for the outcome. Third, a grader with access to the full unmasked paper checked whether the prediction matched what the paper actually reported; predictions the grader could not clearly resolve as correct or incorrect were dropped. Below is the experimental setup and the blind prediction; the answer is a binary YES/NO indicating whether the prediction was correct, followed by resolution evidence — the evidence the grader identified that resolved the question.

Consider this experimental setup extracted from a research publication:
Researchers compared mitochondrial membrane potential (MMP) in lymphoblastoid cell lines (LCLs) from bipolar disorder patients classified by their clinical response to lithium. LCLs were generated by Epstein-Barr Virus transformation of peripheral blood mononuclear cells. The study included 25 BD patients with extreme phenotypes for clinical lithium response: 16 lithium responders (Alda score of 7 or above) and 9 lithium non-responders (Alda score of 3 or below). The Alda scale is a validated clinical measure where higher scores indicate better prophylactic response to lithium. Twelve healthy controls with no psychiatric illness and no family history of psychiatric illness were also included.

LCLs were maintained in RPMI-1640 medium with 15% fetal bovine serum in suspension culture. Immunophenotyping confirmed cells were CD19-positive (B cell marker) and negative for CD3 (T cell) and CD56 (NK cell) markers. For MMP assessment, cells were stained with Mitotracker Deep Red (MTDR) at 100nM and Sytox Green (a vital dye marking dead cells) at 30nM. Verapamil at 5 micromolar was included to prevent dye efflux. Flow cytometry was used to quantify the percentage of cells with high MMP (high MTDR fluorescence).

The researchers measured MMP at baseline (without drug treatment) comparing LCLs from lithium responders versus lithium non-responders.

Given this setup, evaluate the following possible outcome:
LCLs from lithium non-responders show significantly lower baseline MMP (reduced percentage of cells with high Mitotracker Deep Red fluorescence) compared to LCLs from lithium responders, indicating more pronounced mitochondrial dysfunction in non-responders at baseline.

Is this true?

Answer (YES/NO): NO